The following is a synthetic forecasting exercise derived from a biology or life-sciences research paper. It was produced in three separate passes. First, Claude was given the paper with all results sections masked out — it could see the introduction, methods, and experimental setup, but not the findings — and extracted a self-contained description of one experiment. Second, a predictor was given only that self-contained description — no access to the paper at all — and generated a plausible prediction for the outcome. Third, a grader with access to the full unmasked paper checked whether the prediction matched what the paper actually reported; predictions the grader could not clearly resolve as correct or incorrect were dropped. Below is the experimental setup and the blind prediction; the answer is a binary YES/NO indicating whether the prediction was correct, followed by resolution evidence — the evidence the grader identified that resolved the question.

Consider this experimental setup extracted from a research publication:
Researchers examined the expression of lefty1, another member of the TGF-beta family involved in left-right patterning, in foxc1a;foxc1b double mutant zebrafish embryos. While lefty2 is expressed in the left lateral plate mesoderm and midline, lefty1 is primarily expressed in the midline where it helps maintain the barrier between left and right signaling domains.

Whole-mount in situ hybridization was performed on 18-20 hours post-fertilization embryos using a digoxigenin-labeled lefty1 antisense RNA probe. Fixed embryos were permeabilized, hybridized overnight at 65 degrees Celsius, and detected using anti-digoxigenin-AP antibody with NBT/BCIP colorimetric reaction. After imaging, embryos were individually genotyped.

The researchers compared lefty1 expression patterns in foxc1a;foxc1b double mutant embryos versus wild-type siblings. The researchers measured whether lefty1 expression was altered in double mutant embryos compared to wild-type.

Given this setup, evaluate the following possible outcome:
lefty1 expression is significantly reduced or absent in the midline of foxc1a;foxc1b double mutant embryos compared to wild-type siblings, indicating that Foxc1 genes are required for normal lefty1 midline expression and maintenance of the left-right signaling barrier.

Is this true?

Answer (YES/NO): NO